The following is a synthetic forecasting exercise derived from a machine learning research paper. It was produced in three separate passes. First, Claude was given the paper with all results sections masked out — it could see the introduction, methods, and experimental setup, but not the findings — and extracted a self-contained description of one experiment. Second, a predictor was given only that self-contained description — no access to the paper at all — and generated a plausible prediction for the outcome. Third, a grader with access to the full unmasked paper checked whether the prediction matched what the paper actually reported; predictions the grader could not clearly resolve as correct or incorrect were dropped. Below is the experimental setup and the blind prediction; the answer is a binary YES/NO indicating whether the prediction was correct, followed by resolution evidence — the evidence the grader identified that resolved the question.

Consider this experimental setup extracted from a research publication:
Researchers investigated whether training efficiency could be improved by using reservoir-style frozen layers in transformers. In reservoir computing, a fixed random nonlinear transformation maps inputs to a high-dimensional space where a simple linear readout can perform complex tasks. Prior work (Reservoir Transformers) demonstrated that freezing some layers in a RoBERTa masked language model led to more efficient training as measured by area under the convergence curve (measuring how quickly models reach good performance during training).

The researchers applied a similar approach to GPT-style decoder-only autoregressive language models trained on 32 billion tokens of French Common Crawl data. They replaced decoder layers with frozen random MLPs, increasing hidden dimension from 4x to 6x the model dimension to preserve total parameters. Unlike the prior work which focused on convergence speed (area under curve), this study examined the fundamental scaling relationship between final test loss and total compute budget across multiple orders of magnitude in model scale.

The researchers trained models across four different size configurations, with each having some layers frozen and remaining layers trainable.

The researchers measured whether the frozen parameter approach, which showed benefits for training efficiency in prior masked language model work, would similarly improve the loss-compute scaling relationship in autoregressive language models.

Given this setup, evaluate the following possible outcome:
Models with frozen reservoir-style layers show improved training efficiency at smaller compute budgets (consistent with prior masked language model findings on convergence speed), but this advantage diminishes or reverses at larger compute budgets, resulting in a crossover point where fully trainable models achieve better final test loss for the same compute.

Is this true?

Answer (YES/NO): NO